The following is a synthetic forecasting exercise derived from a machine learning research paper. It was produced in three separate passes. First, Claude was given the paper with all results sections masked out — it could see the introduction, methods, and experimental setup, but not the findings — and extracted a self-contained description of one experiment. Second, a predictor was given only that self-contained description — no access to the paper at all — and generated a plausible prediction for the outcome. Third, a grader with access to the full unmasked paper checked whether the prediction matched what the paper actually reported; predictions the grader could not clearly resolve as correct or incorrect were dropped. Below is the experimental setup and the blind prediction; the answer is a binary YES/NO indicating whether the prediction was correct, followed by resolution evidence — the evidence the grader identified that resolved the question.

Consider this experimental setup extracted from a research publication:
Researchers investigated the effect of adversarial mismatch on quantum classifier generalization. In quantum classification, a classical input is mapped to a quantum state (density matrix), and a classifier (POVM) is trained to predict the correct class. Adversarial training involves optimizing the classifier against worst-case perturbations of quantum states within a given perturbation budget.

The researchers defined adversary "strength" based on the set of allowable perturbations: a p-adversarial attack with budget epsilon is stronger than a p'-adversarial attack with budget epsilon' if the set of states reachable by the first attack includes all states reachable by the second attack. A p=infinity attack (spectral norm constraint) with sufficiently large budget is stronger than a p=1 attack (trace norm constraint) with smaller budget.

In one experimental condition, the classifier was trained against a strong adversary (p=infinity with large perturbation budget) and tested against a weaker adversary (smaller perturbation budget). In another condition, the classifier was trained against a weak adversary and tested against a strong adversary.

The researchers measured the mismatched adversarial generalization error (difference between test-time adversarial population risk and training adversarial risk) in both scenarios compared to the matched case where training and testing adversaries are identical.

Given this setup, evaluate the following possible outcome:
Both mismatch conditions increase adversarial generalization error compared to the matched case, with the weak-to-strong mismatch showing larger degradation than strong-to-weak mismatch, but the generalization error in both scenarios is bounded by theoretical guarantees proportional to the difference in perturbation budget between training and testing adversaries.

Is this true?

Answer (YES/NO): NO